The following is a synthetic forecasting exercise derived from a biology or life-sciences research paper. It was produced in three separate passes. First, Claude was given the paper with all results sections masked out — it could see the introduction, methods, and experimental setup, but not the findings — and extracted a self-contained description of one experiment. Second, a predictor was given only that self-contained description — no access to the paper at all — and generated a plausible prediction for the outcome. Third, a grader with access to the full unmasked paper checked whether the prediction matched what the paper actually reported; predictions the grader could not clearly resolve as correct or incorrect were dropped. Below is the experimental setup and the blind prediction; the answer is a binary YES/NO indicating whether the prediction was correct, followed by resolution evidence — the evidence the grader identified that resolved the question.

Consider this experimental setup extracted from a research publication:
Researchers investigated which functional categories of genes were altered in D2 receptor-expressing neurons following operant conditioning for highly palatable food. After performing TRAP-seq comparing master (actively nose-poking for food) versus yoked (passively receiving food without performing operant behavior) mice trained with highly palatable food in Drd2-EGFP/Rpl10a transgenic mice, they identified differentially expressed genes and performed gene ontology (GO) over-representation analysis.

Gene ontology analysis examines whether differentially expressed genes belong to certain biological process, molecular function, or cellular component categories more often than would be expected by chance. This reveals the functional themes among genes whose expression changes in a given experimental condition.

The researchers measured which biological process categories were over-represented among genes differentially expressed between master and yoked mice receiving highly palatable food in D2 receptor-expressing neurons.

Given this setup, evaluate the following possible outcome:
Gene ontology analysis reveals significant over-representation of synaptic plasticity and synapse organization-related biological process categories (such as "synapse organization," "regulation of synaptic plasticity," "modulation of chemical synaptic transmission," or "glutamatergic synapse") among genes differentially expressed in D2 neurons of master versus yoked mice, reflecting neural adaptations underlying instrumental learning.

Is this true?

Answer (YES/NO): NO